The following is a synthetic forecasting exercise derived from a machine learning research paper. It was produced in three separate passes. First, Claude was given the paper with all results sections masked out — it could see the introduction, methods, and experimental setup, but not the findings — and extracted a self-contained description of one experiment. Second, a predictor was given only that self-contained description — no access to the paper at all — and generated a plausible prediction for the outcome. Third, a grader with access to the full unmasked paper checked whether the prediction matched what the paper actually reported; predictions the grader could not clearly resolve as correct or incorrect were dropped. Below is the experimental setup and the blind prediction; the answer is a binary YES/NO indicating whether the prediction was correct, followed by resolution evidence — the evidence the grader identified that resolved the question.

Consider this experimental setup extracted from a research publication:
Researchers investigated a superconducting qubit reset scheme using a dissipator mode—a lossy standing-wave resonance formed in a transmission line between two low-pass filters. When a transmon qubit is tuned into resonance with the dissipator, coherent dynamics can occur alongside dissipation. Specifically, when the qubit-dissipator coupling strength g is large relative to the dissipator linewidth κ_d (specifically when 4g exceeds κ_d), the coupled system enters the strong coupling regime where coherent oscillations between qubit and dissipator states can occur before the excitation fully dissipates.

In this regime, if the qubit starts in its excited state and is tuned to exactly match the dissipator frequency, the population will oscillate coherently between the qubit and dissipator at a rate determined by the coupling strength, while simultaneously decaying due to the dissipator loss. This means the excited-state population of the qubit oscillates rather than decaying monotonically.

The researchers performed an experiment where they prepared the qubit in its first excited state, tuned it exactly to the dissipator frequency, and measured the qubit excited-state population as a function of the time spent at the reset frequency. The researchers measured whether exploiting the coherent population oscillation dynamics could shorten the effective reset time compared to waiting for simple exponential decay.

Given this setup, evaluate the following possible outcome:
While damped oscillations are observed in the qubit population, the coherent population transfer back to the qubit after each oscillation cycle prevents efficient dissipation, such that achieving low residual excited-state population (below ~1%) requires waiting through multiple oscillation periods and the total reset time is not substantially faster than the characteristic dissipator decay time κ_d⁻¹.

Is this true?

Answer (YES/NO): NO